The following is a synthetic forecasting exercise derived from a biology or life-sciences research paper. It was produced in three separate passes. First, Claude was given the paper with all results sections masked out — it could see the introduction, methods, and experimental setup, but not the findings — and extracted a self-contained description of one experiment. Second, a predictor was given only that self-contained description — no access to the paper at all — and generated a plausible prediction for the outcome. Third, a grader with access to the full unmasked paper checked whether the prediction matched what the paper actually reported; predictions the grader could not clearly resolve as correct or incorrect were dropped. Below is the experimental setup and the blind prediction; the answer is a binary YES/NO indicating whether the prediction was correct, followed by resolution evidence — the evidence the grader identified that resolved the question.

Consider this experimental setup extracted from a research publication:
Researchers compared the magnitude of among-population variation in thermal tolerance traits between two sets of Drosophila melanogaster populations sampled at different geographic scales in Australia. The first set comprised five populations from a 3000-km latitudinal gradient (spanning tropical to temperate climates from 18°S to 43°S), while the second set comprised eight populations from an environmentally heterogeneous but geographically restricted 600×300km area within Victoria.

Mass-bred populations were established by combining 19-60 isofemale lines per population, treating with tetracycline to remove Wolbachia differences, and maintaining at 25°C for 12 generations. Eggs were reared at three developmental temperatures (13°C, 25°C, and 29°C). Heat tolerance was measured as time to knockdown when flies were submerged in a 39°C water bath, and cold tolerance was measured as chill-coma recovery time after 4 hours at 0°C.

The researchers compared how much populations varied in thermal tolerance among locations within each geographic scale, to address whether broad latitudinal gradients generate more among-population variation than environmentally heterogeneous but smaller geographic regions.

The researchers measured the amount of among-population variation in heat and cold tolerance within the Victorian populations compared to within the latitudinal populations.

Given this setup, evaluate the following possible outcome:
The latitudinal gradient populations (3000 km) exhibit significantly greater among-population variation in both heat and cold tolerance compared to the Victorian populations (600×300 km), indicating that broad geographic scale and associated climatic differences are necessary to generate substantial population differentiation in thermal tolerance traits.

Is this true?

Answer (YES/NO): NO